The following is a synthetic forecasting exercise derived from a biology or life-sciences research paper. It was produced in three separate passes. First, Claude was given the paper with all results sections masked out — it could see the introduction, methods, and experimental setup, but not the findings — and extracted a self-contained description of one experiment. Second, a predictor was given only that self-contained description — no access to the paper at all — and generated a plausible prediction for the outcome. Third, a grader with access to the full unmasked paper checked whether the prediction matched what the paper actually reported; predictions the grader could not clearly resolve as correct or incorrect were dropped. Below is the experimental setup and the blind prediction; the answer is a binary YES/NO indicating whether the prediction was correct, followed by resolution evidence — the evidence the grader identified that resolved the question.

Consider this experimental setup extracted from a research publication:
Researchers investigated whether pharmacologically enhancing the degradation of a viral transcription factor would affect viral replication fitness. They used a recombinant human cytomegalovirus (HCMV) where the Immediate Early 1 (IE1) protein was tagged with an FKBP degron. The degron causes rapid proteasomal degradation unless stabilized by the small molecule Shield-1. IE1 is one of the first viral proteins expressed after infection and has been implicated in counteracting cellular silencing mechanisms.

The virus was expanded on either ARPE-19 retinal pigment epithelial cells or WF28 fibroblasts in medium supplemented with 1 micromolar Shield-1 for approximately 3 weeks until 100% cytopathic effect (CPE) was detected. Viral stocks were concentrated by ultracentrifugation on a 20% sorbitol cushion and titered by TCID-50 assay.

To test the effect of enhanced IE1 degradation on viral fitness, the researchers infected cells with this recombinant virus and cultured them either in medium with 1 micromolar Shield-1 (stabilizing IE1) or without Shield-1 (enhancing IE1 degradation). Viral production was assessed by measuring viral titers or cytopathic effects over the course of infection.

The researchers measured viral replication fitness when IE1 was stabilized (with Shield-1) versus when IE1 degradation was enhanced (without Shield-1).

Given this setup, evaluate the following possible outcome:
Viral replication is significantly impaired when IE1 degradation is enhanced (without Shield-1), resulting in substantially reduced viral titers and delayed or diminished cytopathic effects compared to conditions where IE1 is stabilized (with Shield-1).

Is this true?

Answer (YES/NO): YES